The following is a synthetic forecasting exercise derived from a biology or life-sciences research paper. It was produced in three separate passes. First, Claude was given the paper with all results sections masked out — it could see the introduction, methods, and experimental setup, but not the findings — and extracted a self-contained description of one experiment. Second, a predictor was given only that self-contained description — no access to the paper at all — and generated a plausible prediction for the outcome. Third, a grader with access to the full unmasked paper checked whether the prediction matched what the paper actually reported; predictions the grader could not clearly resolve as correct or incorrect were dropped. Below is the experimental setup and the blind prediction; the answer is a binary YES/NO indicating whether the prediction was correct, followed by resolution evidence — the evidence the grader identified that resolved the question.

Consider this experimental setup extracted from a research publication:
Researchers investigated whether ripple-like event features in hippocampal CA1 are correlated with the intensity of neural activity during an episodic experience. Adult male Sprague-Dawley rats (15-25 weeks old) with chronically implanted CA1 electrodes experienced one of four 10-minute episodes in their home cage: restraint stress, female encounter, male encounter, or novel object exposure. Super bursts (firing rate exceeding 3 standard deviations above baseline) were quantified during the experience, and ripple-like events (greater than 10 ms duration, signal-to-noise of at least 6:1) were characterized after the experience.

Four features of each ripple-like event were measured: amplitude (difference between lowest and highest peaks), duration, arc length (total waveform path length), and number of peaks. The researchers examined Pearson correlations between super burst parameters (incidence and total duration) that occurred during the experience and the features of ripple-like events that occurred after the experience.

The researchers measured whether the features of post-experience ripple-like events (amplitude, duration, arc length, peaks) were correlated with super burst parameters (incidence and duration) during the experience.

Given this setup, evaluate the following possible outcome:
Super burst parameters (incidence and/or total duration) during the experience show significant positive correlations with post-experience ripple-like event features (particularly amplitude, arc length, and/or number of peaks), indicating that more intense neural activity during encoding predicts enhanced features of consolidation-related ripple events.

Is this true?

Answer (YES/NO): YES